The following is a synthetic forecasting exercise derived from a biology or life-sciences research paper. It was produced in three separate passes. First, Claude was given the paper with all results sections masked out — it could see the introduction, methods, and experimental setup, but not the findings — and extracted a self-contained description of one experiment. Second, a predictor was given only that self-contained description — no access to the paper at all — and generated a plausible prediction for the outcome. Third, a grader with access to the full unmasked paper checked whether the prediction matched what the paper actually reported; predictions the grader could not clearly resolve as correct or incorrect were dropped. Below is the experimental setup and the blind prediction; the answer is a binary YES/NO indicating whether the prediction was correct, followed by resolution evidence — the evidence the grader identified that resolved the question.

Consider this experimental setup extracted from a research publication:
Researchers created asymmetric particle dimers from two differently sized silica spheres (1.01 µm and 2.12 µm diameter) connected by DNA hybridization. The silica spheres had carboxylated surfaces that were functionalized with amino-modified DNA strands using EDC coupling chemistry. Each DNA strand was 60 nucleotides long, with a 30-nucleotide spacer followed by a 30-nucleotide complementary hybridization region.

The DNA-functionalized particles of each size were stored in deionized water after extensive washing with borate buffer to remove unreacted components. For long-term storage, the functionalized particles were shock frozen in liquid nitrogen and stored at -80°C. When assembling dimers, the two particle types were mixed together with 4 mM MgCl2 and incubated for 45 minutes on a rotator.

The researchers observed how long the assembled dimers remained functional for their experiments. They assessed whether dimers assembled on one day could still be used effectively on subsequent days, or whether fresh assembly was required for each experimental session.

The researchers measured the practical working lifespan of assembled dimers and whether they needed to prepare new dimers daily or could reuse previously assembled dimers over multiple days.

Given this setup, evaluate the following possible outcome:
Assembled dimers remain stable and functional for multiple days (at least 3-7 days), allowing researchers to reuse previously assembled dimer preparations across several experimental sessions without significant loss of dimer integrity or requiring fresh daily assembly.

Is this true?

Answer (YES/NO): NO